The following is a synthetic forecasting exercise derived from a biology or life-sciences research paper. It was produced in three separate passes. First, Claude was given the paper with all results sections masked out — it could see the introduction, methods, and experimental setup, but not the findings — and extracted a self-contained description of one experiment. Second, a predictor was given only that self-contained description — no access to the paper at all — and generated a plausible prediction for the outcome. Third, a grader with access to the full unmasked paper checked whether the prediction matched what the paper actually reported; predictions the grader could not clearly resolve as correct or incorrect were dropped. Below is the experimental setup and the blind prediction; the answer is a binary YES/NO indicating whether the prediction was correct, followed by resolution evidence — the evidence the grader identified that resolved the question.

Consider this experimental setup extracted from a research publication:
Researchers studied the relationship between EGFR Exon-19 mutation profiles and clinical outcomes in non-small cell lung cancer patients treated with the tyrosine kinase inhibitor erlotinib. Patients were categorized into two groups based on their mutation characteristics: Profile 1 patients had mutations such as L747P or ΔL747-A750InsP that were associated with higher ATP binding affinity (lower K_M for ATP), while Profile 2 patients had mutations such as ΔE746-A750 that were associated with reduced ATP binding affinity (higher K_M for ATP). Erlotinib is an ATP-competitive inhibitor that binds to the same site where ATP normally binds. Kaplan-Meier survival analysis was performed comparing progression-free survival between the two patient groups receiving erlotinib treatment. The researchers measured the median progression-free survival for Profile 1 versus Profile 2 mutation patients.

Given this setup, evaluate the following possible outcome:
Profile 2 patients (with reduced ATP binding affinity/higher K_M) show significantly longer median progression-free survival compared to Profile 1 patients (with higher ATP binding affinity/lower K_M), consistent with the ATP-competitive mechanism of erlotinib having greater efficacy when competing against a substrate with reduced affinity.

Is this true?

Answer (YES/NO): YES